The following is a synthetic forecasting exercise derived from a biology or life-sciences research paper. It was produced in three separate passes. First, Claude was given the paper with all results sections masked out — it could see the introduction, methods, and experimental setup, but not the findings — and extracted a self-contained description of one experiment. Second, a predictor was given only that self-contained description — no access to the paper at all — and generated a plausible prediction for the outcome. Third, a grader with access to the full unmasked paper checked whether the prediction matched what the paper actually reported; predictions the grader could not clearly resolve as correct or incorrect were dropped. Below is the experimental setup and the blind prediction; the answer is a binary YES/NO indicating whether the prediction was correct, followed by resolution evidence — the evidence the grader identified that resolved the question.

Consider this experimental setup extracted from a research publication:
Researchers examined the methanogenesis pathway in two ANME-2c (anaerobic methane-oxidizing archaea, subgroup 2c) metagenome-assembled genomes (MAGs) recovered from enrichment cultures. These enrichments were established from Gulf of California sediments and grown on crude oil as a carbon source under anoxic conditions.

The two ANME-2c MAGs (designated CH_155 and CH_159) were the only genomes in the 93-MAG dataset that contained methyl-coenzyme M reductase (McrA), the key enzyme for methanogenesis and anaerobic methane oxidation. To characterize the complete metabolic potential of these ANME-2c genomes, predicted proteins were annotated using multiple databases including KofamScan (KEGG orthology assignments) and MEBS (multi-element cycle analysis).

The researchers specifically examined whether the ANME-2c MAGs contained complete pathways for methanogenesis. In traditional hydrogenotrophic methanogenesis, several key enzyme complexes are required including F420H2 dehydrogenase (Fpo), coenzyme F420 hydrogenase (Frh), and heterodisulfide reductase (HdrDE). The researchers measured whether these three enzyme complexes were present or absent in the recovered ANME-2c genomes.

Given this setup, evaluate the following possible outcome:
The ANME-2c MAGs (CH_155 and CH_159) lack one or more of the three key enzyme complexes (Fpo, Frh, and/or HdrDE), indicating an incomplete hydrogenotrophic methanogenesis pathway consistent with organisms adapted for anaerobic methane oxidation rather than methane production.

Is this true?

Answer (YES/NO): NO